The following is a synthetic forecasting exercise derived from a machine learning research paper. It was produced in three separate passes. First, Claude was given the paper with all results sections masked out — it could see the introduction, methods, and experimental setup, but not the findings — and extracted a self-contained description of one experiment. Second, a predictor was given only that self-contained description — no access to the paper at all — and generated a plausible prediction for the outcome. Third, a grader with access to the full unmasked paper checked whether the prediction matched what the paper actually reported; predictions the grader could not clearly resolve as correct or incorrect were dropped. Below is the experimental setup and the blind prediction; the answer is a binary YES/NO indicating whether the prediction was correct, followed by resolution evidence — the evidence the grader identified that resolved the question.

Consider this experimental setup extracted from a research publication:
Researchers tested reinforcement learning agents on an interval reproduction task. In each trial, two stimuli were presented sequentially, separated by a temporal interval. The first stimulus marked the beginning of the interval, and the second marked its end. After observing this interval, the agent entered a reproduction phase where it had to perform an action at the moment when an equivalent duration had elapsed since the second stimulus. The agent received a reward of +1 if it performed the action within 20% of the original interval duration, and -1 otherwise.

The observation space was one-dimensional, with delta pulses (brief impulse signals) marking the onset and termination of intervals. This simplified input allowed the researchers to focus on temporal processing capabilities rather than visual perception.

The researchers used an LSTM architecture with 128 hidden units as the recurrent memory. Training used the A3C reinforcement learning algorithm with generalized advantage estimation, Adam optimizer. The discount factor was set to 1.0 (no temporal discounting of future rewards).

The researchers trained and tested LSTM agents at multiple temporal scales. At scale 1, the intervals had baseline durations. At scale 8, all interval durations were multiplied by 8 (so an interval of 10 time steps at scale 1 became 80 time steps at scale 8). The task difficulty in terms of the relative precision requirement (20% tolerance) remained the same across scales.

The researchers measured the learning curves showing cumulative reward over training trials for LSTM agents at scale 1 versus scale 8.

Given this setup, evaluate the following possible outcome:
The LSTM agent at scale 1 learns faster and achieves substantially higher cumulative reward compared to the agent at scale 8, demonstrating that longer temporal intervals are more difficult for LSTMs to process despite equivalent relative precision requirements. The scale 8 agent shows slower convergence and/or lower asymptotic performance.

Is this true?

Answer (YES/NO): YES